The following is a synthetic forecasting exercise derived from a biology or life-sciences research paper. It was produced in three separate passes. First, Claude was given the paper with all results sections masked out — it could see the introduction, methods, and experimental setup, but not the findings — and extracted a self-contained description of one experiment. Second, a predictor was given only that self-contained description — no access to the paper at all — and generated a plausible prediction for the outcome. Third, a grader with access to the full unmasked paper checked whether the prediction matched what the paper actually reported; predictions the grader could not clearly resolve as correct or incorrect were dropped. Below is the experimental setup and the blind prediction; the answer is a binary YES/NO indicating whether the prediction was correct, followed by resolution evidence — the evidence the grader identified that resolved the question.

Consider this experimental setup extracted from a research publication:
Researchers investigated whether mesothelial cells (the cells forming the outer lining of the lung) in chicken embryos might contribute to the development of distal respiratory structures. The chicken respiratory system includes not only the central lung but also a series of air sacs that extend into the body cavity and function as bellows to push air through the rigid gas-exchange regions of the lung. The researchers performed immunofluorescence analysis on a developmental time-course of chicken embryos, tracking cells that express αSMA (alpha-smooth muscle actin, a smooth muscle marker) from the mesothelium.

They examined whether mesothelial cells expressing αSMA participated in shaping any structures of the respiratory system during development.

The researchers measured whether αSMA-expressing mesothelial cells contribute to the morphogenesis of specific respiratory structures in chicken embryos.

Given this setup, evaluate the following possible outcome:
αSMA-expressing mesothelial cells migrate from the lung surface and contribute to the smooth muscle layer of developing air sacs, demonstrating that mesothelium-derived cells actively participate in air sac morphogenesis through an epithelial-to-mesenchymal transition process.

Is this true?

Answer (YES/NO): NO